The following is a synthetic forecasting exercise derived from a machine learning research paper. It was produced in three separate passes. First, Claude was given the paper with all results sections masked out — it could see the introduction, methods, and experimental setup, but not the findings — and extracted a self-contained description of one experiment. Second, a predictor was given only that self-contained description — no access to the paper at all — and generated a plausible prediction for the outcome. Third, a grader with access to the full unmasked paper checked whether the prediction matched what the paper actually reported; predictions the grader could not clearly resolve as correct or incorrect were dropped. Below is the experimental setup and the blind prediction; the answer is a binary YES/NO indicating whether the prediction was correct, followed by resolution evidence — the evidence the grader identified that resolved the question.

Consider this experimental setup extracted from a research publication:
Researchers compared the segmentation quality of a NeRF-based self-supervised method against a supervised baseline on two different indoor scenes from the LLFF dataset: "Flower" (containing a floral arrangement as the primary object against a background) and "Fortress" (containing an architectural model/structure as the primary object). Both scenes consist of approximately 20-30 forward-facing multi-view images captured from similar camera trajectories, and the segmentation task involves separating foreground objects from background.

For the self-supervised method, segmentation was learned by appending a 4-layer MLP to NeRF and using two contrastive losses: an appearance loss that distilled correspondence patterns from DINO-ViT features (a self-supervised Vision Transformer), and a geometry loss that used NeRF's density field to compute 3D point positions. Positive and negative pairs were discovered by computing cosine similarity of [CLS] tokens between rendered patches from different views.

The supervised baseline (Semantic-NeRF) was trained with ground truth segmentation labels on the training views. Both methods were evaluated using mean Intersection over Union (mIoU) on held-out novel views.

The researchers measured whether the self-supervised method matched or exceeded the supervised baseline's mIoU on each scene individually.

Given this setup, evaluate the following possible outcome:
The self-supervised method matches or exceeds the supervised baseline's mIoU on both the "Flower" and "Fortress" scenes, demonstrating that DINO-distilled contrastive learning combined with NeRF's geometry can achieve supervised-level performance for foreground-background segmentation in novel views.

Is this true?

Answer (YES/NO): NO